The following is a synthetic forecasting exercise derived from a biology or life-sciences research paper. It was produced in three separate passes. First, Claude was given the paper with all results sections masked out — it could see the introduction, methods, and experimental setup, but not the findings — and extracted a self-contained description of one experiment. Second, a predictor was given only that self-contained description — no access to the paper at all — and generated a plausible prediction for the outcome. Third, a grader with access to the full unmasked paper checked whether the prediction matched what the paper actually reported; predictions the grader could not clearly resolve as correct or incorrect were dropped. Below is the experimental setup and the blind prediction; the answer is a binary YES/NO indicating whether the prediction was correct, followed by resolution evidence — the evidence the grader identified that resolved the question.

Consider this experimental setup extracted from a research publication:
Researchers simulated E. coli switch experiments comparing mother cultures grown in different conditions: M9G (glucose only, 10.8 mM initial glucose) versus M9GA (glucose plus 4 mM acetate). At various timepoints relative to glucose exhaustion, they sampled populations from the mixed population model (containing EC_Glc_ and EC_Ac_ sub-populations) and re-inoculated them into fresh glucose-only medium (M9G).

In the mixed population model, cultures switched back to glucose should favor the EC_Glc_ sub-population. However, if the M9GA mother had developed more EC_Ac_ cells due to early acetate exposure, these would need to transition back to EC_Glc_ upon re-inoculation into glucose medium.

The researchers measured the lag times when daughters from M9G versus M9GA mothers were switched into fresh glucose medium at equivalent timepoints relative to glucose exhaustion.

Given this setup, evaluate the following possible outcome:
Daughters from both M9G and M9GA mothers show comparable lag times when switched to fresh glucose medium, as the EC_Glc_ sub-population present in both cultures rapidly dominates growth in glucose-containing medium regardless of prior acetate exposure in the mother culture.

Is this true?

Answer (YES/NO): NO